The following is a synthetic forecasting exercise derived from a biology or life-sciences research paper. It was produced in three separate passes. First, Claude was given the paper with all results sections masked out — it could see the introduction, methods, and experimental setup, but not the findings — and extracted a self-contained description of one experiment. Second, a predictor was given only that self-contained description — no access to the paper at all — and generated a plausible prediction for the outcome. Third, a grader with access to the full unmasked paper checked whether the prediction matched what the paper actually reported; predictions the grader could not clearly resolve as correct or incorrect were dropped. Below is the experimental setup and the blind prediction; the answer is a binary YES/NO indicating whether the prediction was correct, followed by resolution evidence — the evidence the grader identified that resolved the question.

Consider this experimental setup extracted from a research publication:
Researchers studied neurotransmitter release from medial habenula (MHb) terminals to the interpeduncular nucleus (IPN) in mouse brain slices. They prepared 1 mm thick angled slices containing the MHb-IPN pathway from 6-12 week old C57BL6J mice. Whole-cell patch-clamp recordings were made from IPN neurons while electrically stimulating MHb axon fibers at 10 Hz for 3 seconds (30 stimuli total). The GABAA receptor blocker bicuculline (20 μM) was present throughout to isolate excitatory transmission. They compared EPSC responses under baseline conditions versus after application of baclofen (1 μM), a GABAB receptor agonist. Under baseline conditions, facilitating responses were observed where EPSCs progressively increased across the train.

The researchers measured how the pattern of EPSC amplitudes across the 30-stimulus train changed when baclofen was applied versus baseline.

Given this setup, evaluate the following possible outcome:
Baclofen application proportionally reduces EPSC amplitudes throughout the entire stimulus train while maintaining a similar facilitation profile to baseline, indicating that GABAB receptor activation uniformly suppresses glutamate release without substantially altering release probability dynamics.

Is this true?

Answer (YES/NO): NO